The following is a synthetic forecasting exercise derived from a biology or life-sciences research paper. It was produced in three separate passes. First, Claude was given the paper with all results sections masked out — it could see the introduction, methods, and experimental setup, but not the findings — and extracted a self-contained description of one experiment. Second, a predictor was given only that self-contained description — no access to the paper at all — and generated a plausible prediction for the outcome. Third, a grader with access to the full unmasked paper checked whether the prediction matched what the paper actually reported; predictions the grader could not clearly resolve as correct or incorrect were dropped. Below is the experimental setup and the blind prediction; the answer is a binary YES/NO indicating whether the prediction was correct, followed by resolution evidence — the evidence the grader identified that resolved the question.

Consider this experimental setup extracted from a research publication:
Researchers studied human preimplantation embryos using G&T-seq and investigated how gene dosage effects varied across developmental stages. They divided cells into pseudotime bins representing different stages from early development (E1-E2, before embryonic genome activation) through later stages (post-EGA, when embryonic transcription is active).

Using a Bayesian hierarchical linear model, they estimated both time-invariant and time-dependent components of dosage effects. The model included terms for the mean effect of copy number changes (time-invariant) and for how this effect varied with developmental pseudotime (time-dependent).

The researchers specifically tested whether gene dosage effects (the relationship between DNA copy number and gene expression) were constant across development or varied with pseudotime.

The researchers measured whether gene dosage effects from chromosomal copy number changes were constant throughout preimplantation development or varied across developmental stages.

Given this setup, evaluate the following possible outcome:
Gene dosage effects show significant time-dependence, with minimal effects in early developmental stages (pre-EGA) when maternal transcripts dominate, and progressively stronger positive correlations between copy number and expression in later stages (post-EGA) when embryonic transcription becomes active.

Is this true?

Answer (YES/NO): NO